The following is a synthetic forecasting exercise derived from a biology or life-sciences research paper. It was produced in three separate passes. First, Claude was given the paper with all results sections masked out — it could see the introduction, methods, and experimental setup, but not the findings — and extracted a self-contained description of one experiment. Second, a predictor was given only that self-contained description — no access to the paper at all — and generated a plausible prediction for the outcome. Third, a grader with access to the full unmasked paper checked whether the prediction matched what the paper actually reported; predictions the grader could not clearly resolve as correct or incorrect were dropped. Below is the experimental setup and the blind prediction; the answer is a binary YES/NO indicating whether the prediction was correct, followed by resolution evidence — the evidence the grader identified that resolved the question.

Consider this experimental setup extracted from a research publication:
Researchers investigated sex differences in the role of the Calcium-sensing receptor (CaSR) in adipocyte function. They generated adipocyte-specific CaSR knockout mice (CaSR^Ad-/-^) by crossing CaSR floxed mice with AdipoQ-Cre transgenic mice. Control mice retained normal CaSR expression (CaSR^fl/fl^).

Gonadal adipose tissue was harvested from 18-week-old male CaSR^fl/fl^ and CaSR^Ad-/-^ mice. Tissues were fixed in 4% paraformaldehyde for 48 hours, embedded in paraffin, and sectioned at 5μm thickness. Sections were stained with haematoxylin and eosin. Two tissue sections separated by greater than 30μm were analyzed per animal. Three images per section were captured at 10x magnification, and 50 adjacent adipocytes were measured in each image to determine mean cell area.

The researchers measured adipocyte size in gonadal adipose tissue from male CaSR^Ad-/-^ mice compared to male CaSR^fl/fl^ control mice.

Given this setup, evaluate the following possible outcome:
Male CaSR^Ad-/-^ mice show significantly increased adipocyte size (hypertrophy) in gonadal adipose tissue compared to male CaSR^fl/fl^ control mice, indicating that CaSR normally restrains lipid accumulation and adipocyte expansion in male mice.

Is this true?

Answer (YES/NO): NO